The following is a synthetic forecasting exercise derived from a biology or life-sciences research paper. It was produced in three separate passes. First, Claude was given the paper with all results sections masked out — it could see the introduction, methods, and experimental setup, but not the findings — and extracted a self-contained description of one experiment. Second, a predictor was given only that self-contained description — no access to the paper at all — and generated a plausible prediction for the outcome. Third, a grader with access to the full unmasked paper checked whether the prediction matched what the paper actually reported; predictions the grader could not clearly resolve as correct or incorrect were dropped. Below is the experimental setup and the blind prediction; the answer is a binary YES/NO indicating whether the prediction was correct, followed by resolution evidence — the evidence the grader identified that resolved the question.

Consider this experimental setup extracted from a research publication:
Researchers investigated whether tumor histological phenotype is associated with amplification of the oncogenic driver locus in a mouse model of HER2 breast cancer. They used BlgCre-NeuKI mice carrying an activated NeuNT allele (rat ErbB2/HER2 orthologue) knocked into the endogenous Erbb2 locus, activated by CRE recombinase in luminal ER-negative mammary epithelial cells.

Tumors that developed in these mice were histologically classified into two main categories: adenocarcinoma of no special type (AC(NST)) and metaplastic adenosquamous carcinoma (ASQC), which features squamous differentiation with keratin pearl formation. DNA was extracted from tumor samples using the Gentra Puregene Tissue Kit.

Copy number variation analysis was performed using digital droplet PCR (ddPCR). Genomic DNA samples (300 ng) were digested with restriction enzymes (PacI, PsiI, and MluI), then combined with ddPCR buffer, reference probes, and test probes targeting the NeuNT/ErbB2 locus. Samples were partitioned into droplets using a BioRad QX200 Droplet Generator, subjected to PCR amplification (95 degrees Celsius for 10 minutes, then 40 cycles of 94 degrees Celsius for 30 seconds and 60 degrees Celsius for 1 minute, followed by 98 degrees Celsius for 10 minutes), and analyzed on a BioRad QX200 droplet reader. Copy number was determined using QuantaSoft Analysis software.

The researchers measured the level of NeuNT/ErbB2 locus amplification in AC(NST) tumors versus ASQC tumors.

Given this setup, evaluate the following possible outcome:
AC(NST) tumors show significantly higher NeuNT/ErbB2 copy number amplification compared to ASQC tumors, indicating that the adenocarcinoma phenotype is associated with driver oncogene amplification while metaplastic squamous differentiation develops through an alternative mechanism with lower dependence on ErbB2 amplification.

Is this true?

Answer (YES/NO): NO